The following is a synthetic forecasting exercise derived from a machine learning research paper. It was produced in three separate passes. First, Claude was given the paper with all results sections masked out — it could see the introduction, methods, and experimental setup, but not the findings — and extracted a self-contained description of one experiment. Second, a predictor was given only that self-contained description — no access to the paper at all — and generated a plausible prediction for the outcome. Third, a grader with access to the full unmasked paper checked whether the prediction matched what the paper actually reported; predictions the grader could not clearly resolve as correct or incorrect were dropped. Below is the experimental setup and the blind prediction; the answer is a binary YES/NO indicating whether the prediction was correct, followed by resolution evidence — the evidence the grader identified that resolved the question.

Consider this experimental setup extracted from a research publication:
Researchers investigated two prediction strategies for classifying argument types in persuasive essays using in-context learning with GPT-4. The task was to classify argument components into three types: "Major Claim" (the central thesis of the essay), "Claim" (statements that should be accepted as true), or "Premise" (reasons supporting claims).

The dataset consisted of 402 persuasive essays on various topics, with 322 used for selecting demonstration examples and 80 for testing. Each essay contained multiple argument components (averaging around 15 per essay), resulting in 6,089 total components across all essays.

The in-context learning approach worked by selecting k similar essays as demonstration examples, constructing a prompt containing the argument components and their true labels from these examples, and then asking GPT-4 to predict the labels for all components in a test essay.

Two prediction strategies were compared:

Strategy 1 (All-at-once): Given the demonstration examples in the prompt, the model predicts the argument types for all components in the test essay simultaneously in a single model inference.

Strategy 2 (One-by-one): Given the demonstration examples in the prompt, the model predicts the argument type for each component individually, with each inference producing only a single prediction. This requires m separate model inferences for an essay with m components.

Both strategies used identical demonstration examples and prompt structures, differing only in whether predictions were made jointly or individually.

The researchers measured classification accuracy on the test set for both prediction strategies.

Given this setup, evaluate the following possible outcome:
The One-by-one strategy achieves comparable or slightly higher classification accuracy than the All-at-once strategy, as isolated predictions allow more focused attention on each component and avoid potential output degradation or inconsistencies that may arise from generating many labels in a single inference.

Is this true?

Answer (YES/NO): NO